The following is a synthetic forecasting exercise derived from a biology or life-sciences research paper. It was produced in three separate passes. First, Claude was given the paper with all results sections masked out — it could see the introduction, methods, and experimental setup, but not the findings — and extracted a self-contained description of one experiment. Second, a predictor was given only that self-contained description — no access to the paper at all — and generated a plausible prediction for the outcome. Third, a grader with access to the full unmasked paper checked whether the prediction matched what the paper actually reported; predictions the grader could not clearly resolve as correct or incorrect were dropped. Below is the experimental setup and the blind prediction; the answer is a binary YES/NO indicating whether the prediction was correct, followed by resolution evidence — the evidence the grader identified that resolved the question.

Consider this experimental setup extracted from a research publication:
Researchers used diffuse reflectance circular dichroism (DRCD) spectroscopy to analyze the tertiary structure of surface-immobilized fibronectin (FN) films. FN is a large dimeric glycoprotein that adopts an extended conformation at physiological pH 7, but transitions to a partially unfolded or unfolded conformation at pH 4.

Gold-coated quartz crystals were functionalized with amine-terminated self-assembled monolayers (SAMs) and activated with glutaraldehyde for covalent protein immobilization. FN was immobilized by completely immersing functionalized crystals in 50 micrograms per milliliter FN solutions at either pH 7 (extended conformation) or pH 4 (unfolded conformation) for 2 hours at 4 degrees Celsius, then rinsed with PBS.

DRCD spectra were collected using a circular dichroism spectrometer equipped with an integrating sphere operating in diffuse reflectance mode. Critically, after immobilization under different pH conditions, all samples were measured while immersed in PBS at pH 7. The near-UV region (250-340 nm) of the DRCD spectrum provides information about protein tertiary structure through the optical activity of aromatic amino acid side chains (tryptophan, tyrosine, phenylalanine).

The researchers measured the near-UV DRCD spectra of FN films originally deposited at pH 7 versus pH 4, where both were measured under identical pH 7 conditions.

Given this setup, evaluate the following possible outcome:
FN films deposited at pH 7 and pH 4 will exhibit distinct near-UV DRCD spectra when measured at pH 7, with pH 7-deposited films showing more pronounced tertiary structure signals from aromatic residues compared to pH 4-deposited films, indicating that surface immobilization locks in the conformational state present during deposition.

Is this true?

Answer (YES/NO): YES